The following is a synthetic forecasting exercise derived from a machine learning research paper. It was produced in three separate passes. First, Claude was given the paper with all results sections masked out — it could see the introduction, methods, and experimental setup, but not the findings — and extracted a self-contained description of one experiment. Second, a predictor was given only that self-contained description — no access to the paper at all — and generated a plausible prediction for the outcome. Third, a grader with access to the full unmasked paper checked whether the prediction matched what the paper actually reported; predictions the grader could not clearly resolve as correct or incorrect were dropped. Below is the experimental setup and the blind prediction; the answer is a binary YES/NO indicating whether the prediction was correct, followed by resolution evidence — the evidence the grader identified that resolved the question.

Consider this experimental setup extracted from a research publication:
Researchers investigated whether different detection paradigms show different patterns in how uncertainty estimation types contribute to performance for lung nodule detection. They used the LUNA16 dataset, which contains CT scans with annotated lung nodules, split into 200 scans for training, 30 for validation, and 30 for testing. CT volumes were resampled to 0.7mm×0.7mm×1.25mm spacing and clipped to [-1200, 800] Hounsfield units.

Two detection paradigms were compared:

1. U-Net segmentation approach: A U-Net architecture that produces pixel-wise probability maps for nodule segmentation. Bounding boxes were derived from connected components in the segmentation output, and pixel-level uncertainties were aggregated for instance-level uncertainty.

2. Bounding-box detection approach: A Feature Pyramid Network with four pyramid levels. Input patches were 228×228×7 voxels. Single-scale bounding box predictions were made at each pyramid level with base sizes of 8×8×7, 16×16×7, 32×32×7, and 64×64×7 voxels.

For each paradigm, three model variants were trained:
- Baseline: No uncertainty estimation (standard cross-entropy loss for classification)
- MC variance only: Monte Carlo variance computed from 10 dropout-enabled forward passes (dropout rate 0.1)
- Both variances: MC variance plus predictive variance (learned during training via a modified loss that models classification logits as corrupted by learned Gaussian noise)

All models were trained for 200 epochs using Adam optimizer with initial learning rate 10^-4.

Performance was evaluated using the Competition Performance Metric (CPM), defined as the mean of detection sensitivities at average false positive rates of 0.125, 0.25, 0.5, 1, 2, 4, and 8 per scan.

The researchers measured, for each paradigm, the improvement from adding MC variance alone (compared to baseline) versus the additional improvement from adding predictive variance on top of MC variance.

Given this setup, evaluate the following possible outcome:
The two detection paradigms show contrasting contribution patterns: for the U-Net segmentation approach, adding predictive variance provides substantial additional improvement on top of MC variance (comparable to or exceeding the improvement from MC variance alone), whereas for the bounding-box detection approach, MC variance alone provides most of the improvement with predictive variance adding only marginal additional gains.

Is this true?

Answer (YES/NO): NO